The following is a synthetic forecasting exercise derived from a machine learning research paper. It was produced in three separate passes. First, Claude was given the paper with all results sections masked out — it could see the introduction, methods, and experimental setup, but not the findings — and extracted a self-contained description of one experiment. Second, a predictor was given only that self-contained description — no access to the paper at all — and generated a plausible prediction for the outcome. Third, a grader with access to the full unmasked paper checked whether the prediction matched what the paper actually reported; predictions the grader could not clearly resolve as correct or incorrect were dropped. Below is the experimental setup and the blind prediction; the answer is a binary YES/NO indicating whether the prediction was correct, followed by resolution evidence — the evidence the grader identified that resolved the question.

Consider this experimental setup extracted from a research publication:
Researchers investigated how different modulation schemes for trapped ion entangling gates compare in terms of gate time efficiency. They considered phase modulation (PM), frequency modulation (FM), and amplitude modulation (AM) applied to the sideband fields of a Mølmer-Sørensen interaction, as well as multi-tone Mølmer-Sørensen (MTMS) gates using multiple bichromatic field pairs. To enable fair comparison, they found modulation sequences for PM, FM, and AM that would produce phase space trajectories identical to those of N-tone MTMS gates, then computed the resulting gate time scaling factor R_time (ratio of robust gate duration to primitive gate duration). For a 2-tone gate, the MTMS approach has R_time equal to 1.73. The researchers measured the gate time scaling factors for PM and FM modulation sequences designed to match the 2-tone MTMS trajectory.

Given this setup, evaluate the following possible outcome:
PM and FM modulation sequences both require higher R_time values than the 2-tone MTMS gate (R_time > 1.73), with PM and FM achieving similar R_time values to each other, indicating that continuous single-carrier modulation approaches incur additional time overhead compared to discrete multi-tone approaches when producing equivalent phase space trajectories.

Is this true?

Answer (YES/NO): NO